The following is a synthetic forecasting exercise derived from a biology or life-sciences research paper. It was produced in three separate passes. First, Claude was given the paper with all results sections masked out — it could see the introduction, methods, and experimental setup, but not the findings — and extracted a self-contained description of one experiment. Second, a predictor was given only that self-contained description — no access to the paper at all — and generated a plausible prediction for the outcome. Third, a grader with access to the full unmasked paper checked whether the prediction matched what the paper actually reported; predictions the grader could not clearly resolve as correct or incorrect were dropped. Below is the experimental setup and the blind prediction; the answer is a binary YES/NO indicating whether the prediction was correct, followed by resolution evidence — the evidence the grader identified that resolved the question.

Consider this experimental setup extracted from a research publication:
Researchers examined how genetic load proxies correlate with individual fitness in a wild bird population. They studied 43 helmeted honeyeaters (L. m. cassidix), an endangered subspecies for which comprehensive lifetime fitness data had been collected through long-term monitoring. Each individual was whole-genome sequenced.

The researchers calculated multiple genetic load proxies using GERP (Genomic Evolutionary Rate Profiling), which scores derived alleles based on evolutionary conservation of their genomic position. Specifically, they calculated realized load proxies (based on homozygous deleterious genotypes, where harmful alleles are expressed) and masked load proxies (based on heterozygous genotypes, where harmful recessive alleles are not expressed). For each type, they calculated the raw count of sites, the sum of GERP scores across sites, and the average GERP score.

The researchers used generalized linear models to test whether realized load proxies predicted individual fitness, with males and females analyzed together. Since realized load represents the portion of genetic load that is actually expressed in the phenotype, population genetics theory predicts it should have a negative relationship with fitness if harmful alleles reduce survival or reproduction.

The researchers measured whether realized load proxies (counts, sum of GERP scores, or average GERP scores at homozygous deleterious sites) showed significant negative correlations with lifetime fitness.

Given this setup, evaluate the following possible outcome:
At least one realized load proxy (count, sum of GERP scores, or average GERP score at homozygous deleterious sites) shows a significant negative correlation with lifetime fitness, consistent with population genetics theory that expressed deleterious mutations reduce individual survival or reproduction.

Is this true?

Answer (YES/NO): YES